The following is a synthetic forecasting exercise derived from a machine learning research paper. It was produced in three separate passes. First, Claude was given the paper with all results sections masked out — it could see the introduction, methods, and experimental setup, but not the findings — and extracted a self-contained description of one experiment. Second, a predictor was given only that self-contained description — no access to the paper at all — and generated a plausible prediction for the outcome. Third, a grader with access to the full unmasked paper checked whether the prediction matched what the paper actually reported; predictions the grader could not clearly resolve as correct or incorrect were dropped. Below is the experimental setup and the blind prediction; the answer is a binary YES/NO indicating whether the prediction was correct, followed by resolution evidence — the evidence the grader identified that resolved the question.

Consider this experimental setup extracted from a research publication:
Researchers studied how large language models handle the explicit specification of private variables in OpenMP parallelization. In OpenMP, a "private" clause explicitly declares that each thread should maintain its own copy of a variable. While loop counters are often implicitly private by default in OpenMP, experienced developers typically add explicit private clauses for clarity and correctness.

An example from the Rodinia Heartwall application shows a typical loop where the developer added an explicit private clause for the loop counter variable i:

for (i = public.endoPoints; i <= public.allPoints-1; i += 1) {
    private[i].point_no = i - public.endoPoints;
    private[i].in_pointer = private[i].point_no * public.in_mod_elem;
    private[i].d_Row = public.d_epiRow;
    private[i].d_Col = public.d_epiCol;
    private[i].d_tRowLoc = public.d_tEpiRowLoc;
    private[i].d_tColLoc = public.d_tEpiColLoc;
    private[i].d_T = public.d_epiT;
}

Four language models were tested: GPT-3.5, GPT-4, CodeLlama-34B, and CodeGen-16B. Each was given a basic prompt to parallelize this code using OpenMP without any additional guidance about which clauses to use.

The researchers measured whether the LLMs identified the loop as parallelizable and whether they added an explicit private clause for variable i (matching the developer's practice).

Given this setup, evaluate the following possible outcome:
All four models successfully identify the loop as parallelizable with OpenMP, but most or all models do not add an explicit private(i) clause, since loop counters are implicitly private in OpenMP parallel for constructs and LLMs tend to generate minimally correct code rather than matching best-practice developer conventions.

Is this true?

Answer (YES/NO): YES